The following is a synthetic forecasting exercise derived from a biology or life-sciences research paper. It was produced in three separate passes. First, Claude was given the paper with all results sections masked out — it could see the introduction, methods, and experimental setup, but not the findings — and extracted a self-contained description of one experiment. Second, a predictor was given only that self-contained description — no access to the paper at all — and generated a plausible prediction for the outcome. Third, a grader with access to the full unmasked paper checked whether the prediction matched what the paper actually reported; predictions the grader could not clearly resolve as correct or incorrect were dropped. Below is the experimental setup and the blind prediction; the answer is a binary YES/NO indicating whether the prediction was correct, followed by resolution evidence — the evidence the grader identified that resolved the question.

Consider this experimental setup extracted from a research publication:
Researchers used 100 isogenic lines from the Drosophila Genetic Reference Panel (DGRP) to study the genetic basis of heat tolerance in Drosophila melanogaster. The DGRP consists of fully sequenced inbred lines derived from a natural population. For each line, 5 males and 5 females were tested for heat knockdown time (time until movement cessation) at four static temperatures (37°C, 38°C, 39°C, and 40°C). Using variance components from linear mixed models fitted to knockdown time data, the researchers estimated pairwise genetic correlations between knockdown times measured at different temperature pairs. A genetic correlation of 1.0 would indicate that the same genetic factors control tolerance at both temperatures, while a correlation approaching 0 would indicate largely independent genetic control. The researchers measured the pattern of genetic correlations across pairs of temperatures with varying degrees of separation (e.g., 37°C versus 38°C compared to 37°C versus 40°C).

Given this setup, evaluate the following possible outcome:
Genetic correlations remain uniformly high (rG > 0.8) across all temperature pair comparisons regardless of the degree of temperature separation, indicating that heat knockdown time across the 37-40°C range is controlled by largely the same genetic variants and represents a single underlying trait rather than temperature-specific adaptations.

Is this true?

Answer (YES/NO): NO